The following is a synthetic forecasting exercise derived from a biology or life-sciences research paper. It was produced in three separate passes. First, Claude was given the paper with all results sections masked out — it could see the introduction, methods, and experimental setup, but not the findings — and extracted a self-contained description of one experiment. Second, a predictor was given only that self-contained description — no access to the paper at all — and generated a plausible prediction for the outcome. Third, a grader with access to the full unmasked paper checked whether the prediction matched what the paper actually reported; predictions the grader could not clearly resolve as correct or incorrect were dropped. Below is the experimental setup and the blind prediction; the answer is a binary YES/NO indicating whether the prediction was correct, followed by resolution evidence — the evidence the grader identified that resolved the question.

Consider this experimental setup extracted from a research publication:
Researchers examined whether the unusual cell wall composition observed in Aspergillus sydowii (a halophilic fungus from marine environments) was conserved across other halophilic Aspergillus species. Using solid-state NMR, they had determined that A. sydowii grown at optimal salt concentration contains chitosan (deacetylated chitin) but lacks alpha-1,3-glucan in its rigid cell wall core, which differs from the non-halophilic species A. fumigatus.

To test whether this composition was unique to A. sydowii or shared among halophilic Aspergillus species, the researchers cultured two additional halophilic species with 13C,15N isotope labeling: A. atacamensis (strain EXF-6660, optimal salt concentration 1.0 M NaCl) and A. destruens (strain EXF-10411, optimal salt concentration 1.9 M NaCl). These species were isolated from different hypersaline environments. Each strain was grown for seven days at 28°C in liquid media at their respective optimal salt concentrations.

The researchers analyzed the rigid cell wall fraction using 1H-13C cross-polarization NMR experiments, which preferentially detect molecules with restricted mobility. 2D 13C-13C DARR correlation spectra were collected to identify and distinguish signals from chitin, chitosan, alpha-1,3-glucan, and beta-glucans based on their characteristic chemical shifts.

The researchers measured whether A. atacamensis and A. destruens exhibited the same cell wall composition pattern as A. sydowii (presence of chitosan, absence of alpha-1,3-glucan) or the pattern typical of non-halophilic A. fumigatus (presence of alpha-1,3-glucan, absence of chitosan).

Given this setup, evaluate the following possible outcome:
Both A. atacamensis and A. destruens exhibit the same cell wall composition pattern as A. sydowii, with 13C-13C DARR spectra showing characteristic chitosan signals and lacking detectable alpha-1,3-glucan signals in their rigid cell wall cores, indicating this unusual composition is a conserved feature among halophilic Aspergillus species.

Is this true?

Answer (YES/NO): YES